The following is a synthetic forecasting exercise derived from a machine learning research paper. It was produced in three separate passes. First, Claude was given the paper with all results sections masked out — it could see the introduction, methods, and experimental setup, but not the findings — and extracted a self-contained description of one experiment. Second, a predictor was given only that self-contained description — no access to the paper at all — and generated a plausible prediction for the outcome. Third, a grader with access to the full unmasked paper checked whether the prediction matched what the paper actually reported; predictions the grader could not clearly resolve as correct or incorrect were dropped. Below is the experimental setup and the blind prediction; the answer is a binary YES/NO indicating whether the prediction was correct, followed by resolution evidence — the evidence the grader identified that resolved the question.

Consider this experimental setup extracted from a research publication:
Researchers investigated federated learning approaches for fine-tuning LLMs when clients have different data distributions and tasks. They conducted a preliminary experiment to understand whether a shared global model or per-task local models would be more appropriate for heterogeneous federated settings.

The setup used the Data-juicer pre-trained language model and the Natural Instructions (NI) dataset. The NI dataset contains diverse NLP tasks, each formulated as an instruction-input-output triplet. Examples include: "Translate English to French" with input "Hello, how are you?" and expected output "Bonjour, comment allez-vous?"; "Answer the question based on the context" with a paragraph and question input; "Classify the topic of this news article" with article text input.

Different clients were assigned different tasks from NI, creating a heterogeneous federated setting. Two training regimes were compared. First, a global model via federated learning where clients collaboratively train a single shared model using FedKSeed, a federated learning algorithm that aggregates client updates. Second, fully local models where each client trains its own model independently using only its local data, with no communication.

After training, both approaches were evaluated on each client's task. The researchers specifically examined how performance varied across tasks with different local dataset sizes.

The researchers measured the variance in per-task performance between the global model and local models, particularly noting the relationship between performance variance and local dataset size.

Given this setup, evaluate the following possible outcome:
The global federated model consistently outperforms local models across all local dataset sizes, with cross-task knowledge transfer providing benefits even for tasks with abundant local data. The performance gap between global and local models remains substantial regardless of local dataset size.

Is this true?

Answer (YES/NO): NO